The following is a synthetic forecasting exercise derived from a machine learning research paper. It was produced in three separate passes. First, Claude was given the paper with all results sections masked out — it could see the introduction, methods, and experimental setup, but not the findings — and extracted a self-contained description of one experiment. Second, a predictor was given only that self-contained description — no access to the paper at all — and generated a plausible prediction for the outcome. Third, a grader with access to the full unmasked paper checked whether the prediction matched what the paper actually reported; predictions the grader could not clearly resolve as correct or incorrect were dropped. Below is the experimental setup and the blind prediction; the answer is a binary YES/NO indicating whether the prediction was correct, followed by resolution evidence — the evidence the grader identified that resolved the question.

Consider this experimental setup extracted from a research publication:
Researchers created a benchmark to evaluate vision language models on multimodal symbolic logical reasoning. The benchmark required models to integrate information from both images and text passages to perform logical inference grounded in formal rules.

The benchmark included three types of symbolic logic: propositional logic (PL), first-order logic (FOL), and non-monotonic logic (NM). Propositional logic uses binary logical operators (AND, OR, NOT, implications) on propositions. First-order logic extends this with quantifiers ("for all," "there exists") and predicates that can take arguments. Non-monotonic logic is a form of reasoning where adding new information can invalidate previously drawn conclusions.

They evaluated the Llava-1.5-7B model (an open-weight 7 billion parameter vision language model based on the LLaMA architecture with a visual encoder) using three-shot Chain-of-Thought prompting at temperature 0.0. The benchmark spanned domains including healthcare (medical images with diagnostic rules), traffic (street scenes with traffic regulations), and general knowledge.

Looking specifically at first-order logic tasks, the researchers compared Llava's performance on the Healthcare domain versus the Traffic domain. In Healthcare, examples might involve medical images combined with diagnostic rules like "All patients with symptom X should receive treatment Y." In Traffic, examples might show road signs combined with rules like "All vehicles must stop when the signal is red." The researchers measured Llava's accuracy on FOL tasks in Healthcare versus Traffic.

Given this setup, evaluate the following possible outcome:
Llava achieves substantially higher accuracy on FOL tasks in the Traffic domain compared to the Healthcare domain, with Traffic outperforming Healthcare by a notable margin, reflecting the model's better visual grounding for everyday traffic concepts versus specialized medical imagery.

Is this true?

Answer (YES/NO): YES